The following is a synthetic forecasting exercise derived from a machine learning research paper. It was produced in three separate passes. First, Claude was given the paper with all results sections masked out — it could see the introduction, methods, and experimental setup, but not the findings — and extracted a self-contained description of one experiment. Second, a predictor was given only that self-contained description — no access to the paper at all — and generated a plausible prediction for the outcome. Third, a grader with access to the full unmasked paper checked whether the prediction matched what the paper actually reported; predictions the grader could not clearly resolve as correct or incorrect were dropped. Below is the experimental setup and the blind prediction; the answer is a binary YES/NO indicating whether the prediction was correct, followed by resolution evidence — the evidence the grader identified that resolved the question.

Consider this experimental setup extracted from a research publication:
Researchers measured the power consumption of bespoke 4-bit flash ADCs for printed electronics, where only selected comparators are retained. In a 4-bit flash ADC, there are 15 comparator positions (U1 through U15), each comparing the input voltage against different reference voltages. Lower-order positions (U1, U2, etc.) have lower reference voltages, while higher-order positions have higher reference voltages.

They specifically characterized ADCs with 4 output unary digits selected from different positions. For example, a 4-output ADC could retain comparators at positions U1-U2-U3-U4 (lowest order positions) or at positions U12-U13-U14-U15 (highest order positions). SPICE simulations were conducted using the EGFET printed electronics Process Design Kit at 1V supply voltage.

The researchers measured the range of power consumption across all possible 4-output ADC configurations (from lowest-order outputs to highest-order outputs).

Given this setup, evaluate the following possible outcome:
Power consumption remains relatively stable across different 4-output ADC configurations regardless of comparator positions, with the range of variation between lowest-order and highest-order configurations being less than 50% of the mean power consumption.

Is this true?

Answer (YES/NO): NO